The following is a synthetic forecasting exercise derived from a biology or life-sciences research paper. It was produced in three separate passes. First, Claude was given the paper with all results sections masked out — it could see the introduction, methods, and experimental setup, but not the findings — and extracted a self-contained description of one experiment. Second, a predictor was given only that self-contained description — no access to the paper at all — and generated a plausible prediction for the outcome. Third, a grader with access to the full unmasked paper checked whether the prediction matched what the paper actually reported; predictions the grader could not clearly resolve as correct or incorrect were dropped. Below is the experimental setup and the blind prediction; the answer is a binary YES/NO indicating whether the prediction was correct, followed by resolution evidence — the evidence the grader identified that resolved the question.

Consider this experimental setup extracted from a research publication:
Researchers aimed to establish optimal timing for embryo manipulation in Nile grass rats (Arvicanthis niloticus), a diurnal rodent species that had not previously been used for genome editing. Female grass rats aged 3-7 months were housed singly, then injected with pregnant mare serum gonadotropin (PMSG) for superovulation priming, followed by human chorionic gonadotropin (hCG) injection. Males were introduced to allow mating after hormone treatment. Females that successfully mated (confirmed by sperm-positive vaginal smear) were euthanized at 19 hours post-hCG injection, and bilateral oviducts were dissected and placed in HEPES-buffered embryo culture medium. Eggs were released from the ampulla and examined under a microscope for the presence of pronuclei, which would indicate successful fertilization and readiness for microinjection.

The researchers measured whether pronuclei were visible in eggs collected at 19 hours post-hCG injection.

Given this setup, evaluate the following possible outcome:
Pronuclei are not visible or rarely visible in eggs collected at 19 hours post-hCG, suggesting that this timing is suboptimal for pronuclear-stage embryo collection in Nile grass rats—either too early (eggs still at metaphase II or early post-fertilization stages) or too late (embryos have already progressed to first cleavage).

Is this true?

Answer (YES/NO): YES